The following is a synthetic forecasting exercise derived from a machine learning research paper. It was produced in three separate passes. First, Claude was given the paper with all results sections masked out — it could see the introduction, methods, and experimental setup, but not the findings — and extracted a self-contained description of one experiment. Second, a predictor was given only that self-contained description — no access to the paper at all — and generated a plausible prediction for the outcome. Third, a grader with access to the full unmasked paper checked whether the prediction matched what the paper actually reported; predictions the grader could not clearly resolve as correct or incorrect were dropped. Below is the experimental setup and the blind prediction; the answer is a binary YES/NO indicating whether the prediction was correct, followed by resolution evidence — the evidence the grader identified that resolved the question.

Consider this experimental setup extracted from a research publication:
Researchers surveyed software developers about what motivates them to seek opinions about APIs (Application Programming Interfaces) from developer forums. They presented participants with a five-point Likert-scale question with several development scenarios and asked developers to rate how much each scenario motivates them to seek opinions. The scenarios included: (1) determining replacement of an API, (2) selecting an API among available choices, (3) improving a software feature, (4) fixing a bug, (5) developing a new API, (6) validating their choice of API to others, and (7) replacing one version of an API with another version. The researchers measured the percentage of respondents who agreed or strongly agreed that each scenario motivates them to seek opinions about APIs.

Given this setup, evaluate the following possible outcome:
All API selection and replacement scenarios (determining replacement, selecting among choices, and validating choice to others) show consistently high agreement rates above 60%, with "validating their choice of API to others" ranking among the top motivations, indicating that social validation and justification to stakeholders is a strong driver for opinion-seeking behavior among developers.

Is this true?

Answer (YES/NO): NO